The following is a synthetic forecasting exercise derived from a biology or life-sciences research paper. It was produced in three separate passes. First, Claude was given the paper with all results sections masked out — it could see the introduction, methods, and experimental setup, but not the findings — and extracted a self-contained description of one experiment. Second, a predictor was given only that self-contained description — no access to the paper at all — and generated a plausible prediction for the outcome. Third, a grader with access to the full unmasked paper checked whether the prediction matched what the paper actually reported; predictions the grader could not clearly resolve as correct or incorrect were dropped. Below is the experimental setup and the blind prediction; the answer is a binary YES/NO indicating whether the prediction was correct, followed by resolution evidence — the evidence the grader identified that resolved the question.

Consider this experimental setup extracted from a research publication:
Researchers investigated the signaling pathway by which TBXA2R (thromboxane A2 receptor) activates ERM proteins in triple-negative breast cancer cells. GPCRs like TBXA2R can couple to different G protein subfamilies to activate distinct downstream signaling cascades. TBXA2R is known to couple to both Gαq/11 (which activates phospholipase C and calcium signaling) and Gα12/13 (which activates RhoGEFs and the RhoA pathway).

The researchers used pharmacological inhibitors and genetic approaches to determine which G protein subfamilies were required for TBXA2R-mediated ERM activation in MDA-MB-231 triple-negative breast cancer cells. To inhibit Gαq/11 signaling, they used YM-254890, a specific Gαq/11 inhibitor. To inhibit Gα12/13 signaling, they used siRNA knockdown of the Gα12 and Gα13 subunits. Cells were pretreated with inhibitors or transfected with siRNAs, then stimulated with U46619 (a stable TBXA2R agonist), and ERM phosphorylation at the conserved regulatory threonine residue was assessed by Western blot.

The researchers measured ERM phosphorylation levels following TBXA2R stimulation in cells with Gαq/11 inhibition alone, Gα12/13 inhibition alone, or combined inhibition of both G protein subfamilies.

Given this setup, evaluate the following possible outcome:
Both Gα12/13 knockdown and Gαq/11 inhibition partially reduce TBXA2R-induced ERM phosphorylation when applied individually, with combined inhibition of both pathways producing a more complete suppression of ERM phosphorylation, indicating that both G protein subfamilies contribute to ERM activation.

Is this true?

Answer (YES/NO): NO